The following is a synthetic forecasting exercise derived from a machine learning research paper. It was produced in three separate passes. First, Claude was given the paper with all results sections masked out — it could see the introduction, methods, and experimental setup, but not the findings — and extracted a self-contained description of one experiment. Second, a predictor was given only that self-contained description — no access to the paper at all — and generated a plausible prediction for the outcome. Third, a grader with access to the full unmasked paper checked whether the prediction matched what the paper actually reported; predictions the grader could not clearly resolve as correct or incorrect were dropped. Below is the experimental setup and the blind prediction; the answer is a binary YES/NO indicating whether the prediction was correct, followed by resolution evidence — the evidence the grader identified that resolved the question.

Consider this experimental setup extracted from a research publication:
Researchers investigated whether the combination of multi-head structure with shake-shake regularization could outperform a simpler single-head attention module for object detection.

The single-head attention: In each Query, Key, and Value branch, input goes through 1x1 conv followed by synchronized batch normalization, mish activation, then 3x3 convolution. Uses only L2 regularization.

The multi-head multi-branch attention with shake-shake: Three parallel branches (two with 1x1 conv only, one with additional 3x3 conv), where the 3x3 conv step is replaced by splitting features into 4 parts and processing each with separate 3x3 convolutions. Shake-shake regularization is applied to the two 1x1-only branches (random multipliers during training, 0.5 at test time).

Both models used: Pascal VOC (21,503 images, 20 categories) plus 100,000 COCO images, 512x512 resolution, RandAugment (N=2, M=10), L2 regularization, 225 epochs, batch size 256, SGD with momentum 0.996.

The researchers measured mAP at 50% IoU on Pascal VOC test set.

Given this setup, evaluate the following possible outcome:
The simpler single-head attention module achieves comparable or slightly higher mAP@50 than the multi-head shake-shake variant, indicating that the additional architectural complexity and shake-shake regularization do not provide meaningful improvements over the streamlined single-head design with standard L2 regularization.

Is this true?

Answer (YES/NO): NO